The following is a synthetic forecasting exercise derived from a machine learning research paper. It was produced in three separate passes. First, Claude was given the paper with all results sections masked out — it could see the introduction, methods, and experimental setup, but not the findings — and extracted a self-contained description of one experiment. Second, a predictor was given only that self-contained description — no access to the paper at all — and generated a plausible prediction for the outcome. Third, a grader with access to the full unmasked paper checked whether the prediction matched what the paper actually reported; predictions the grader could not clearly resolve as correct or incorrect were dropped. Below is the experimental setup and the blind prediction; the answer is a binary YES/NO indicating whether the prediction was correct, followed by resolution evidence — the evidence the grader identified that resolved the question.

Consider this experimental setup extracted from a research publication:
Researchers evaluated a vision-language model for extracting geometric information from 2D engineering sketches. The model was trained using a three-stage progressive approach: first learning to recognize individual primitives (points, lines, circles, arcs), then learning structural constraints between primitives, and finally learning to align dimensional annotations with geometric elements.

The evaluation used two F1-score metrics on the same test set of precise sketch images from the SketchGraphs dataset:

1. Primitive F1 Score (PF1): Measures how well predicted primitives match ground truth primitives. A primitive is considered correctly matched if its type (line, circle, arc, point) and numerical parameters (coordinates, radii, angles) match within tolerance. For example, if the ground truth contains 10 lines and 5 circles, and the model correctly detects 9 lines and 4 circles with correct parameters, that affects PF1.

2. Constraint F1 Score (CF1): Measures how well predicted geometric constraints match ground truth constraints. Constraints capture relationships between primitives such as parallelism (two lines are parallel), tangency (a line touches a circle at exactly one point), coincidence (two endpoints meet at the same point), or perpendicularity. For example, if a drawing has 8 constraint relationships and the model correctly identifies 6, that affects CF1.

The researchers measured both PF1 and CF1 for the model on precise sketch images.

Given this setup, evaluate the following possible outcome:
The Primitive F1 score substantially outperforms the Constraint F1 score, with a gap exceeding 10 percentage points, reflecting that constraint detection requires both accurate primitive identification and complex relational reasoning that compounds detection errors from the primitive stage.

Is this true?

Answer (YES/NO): NO